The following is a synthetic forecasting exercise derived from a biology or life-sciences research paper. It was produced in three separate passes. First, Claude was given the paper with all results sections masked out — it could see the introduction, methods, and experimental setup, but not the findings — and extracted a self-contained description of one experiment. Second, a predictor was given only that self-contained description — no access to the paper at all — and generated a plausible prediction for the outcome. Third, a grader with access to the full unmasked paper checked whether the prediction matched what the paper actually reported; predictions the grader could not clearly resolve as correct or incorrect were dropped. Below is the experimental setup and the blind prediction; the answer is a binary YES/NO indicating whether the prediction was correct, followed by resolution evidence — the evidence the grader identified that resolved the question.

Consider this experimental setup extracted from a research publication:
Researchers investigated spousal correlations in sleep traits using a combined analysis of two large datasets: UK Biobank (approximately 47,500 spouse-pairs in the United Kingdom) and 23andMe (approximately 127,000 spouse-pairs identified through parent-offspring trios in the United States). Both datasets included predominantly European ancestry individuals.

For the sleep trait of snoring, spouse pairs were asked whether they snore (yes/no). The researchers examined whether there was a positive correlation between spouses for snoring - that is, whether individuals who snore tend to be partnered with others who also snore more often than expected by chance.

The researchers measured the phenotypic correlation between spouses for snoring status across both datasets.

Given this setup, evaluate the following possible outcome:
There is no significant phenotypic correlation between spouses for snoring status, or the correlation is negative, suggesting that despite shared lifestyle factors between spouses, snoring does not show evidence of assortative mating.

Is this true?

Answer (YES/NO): NO